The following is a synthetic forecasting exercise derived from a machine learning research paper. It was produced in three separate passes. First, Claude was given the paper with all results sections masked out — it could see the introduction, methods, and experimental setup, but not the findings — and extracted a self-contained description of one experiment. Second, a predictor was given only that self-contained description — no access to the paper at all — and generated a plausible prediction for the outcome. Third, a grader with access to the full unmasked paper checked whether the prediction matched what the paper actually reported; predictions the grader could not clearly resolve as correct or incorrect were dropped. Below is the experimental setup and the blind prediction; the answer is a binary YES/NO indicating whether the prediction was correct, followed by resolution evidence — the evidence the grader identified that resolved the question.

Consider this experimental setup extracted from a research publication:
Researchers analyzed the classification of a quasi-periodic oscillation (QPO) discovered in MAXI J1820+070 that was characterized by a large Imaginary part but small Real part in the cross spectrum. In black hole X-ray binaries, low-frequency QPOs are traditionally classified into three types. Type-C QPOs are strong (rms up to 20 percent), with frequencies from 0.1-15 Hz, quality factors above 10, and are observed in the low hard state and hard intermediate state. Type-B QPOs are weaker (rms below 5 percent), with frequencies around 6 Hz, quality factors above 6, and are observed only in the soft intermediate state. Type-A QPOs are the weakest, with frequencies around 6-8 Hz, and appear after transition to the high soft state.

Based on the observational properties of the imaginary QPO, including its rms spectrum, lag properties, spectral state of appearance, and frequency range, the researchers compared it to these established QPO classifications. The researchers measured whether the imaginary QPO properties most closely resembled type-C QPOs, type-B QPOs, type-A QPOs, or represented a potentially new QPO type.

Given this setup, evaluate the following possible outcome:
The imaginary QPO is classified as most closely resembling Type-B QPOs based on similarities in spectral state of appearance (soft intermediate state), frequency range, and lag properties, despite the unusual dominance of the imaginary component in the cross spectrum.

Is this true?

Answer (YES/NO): NO